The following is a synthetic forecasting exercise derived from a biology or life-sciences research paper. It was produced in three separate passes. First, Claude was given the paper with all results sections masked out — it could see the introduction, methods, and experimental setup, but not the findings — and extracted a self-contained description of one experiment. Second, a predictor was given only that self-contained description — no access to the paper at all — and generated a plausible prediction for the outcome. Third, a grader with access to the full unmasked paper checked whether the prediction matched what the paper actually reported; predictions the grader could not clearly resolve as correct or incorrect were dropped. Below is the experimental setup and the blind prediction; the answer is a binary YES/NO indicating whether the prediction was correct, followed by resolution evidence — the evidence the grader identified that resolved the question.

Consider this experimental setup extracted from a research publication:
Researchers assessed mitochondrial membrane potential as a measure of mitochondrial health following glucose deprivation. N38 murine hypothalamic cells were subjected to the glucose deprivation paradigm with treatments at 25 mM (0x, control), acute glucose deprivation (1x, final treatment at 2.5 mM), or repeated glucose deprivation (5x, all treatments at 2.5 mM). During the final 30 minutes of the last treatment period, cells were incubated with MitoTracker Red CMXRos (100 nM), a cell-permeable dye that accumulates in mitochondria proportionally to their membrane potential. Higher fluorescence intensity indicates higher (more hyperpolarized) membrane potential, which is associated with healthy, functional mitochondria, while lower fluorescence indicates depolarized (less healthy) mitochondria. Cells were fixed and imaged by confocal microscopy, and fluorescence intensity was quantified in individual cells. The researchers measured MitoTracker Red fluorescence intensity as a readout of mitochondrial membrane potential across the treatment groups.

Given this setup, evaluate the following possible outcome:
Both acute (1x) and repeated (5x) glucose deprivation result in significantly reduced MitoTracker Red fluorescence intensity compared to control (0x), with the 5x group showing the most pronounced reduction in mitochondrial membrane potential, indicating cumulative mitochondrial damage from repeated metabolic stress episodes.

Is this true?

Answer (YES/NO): NO